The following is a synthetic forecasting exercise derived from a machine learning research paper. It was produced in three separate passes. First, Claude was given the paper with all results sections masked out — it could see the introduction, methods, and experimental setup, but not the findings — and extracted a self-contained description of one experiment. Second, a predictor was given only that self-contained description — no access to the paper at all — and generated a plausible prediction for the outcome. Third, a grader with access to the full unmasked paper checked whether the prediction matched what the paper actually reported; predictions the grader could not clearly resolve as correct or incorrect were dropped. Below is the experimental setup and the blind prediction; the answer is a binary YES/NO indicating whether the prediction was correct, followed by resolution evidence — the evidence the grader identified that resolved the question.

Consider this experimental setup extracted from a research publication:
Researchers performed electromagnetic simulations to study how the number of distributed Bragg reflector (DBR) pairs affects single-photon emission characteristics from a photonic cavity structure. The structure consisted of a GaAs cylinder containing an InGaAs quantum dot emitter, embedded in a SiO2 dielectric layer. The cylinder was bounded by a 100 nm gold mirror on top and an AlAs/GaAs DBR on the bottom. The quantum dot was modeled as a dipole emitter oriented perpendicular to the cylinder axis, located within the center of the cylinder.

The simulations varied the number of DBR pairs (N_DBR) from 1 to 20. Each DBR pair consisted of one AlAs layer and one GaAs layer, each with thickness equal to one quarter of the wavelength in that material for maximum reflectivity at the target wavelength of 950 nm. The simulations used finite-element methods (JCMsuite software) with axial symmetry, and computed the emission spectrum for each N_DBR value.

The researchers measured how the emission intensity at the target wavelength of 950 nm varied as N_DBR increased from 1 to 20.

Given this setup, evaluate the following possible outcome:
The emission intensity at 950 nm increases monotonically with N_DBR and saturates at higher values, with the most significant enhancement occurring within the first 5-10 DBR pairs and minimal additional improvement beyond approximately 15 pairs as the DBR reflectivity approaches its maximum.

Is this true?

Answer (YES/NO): NO